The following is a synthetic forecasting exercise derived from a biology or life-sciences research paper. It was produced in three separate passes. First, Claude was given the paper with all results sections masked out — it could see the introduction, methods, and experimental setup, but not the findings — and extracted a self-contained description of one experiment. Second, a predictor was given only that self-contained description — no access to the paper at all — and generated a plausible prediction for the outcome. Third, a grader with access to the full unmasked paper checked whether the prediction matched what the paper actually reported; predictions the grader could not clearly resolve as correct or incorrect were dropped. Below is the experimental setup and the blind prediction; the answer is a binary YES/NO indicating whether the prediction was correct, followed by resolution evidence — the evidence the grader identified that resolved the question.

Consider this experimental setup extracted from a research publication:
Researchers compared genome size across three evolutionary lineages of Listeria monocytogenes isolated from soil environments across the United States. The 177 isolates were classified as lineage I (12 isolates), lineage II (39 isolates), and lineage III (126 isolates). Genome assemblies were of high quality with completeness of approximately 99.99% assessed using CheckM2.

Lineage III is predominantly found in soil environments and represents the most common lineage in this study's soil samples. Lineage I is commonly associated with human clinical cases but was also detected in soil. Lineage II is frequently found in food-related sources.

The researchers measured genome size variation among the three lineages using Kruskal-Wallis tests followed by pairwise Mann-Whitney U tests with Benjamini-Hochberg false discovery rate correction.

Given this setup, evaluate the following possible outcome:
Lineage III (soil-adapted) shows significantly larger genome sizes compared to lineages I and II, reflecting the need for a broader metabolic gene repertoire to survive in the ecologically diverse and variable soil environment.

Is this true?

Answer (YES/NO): NO